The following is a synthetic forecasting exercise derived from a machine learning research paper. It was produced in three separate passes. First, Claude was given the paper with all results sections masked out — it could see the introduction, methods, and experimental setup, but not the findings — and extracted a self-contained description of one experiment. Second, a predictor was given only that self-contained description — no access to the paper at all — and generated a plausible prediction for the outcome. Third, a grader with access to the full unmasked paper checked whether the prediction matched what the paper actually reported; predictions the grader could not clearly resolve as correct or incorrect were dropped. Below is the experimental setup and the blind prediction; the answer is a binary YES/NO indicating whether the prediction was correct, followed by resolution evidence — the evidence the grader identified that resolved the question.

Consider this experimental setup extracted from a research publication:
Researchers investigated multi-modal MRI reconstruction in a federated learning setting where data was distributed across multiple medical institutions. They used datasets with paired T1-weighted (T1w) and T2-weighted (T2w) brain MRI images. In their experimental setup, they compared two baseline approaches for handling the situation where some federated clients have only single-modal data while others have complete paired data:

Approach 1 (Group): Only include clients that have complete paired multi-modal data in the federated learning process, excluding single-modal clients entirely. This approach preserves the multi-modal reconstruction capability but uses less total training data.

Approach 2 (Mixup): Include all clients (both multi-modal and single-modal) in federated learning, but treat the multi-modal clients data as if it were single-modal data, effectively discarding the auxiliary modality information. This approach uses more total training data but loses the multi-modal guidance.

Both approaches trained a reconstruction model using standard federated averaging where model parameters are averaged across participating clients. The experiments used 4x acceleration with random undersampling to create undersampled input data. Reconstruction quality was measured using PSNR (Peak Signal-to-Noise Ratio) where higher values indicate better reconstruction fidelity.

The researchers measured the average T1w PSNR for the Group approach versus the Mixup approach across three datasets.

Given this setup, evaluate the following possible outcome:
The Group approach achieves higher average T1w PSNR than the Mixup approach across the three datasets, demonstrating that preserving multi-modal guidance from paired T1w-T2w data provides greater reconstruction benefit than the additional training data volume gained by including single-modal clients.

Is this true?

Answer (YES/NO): YES